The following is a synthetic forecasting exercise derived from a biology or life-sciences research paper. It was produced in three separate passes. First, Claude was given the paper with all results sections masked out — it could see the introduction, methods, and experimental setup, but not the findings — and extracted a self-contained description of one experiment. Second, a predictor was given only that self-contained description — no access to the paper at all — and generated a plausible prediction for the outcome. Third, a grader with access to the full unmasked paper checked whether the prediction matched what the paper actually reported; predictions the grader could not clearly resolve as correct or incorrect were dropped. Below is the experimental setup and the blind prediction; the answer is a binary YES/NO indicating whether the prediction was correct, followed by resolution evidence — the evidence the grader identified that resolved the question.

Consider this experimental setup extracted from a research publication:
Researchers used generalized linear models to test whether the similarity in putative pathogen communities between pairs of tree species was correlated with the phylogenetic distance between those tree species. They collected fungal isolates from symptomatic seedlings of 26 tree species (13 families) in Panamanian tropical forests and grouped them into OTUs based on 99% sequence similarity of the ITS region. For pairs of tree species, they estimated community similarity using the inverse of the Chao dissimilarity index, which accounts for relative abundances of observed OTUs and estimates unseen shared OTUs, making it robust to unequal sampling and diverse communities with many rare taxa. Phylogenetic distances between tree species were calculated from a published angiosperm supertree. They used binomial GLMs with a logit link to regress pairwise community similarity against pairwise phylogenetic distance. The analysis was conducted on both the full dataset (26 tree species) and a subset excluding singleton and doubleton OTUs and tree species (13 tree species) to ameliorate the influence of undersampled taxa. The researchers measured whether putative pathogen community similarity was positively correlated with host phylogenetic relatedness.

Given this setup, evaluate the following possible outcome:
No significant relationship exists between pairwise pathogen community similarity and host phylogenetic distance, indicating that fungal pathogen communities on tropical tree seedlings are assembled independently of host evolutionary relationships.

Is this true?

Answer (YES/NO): YES